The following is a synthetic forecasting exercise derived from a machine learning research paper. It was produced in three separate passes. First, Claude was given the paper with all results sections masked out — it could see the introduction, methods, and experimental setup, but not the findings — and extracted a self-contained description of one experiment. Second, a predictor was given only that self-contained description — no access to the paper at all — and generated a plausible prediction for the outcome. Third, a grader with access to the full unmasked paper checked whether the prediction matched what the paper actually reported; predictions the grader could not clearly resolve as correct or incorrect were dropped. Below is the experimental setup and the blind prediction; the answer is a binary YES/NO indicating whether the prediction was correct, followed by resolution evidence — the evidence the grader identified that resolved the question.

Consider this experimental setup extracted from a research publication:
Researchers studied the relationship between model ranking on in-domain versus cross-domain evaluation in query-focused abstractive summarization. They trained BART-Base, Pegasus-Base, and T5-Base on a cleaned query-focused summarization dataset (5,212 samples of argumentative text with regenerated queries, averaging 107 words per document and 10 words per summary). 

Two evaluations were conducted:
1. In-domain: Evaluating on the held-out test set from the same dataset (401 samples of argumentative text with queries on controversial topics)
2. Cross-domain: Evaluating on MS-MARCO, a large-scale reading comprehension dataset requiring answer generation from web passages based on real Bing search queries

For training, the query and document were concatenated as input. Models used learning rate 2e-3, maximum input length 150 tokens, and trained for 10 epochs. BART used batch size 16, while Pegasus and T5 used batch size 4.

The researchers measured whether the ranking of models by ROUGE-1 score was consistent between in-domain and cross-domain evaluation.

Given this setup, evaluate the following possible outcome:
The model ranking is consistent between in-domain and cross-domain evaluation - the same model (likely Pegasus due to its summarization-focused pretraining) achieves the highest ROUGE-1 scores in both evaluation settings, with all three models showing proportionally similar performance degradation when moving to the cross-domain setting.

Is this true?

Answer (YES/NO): NO